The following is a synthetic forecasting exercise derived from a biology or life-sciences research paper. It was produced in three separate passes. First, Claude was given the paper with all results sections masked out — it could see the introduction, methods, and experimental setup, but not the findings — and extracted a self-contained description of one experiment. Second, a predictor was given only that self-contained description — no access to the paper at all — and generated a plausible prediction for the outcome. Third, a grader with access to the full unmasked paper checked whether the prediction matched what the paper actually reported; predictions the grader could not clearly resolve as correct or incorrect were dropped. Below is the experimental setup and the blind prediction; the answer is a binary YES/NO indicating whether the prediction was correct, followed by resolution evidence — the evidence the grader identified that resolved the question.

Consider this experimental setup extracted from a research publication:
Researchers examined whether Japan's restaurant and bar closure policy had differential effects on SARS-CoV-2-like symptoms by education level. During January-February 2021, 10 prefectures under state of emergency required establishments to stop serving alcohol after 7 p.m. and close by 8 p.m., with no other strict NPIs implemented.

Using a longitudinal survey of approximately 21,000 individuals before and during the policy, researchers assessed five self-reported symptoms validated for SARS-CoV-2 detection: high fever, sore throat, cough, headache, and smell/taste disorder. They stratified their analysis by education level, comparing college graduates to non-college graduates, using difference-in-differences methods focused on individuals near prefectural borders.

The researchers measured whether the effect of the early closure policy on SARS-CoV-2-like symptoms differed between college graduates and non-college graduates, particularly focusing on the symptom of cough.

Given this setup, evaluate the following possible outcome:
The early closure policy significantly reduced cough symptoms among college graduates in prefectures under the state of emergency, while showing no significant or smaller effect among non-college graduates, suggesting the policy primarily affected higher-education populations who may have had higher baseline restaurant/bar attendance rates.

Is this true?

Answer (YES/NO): YES